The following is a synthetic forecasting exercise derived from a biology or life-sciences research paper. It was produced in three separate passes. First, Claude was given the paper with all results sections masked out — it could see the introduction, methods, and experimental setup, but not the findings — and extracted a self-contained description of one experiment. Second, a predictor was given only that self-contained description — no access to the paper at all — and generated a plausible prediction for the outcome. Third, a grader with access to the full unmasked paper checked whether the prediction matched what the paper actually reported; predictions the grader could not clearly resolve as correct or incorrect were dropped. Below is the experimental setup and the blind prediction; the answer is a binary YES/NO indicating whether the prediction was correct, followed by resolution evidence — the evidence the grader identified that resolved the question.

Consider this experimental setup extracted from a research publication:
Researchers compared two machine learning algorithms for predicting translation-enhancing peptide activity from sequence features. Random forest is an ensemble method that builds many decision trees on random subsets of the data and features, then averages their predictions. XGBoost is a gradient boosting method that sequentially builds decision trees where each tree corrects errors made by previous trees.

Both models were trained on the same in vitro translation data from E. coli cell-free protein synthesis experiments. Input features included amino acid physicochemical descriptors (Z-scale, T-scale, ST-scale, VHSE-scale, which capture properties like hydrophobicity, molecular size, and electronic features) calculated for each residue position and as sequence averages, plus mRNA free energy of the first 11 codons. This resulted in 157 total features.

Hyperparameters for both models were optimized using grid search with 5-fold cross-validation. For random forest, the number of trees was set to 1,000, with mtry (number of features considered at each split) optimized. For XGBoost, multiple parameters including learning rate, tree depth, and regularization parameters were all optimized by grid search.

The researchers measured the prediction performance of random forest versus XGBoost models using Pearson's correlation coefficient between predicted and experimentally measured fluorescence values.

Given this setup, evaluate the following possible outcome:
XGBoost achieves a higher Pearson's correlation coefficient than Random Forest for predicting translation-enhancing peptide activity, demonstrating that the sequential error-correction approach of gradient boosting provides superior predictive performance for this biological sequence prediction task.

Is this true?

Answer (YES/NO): NO